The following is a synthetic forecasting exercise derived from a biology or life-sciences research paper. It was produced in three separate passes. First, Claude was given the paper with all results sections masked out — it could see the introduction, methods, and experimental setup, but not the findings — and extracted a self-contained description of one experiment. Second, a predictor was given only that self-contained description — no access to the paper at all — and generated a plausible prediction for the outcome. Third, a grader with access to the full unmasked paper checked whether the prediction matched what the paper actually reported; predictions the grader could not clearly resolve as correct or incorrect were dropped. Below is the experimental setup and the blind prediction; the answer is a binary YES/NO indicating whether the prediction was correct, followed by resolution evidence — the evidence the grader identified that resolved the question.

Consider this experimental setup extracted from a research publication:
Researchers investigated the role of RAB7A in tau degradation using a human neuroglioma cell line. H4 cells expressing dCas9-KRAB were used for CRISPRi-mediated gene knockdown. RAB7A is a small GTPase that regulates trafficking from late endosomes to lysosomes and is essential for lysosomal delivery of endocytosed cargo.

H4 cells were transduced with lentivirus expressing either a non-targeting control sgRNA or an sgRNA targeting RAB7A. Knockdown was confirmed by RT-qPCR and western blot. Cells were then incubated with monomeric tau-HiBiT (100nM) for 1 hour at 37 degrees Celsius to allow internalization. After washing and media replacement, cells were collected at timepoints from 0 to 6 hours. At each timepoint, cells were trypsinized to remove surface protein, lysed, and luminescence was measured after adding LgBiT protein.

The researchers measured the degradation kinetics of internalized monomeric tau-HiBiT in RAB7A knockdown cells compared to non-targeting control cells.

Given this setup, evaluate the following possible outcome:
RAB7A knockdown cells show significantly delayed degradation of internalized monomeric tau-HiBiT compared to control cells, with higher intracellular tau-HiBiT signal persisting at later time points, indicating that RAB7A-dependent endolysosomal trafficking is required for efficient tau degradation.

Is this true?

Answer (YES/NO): YES